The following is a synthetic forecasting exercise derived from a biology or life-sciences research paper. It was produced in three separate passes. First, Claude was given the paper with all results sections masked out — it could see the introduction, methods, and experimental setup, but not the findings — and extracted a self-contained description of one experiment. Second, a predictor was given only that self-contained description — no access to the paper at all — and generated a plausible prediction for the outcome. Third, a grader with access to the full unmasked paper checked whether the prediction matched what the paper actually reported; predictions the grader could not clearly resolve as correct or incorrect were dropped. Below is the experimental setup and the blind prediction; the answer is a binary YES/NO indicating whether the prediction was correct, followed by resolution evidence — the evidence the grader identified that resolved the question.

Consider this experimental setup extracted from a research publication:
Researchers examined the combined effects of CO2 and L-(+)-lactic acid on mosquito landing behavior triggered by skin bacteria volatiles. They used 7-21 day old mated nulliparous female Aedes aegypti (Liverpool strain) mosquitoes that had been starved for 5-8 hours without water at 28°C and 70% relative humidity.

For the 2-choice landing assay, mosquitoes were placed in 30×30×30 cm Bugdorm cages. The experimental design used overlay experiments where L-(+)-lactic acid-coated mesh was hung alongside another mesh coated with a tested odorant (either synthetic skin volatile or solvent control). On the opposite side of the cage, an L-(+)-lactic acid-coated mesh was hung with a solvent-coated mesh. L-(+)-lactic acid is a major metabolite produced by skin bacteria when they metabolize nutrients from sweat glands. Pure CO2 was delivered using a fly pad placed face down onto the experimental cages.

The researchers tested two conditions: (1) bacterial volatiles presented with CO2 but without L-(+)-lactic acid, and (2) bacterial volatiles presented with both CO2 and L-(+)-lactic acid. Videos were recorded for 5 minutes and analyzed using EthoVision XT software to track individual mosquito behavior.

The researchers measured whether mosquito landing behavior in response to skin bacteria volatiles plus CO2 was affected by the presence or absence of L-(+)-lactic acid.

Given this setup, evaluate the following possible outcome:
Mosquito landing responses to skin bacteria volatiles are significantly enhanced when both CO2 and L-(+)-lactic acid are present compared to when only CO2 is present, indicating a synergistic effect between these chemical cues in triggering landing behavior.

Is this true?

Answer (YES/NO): YES